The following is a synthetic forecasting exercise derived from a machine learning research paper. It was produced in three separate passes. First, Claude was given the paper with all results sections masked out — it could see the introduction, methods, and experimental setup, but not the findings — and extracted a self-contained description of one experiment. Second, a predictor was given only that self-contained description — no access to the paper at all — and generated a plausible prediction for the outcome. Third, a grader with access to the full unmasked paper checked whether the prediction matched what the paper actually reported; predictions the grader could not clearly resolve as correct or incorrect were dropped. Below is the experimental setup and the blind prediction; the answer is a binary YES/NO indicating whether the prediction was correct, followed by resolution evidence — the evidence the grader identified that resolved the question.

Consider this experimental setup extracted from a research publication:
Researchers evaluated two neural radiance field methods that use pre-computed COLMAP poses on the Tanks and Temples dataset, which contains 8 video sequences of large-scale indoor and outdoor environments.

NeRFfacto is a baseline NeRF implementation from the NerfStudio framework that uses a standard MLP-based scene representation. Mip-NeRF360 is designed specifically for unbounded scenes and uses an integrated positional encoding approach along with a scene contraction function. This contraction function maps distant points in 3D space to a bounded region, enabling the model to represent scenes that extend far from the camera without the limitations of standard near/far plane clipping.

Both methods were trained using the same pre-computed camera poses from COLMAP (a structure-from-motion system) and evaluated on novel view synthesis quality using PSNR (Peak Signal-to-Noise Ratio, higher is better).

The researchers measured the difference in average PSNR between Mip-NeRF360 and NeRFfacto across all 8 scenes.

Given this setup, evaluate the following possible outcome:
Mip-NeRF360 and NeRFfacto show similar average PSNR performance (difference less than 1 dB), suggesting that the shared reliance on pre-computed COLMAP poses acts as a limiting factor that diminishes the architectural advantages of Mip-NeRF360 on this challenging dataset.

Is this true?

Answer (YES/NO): NO